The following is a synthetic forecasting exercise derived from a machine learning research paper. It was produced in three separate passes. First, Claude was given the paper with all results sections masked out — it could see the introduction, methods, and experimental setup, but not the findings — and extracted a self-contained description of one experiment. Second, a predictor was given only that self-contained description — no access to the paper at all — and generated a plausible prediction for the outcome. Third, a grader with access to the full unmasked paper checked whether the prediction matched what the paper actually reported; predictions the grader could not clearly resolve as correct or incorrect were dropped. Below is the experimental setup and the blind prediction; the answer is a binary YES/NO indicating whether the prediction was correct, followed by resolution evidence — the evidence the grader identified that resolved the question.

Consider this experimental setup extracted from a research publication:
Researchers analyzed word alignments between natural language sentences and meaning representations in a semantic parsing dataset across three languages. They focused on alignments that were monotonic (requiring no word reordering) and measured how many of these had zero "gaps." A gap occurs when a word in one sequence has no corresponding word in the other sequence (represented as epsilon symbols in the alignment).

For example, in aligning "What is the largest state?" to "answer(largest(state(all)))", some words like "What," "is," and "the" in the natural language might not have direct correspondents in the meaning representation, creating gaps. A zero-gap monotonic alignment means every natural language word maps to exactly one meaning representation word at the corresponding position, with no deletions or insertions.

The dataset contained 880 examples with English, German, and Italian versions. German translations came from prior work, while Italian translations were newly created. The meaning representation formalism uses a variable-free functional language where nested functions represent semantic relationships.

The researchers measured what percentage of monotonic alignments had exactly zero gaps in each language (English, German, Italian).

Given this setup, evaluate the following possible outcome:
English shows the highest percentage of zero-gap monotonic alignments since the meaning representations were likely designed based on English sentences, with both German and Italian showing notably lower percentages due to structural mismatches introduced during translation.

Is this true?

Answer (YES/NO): YES